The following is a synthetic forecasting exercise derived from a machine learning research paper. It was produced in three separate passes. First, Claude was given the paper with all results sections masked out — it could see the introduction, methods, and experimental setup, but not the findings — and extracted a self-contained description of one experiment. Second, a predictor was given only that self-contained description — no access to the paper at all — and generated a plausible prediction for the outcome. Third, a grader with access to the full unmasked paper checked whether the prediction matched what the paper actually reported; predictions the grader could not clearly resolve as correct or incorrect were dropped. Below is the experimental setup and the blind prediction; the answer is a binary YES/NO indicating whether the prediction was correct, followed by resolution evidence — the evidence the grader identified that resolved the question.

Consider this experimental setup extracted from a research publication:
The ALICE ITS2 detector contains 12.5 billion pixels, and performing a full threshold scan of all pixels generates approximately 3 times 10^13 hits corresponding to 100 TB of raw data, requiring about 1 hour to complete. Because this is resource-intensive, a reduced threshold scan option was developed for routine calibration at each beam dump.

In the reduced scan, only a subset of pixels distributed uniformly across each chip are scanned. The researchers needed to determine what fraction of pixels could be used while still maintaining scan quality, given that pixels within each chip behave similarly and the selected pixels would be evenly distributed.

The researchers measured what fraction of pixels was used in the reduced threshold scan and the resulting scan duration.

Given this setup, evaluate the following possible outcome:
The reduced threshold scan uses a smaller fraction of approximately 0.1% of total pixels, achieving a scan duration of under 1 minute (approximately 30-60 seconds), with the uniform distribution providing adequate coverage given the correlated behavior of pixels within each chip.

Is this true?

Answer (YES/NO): NO